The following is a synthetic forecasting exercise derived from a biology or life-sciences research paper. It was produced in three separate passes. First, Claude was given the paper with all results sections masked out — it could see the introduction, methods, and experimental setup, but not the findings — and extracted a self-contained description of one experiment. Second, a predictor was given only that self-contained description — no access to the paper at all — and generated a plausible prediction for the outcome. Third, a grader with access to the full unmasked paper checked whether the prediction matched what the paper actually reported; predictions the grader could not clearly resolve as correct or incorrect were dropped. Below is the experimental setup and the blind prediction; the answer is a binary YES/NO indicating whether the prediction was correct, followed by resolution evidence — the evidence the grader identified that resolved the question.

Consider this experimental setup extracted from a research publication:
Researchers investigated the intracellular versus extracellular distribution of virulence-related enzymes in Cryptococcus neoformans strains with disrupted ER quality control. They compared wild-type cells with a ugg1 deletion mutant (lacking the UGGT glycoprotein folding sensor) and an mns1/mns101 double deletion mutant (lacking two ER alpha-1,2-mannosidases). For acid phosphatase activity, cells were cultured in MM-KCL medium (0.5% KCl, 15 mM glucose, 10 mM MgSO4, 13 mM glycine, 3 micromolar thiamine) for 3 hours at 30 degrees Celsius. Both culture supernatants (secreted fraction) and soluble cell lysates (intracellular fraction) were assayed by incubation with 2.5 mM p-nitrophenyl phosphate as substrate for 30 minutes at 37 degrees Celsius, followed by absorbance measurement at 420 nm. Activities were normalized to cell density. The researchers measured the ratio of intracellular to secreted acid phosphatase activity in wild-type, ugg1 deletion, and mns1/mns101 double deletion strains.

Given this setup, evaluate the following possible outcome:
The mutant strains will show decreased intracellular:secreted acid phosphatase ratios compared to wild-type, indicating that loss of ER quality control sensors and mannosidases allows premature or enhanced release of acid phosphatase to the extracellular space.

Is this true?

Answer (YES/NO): NO